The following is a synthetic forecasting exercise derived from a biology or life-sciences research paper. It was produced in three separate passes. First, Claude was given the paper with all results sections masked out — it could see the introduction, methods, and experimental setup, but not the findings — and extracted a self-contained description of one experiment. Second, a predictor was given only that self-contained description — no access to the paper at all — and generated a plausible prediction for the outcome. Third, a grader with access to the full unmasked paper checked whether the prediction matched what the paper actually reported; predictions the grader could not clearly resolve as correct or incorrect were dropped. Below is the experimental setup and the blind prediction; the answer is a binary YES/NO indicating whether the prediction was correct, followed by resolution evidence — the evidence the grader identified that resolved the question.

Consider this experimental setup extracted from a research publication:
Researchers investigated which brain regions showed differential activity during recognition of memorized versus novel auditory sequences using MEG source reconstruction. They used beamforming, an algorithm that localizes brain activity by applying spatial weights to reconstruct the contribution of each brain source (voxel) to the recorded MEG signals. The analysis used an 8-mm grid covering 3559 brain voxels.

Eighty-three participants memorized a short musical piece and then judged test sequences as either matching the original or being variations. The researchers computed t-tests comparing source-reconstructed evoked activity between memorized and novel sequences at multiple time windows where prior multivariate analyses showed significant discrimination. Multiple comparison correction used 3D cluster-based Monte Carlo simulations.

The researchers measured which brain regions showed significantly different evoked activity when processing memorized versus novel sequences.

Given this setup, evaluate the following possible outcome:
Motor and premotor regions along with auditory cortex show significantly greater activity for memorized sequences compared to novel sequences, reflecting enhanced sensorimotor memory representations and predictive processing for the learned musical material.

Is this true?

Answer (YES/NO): NO